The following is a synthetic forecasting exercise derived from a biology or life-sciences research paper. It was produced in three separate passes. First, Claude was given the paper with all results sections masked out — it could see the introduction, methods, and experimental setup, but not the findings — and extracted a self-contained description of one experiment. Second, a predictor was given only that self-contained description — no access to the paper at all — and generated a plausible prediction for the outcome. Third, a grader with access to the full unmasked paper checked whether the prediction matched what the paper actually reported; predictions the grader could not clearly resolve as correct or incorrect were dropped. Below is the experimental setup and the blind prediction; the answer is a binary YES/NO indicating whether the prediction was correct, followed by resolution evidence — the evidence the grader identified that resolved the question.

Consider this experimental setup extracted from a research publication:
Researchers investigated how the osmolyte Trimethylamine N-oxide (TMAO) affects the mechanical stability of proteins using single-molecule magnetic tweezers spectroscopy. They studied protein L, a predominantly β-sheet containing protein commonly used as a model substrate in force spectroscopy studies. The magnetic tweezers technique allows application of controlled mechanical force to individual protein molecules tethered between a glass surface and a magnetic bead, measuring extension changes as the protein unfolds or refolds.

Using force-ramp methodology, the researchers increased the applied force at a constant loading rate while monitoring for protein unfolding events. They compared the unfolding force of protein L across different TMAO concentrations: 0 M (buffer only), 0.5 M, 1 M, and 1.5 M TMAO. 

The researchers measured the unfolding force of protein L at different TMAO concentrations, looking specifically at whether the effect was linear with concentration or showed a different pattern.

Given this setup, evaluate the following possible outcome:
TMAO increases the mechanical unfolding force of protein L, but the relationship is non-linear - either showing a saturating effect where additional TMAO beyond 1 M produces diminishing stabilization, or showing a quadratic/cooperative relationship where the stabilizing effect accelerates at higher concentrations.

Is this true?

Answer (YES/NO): YES